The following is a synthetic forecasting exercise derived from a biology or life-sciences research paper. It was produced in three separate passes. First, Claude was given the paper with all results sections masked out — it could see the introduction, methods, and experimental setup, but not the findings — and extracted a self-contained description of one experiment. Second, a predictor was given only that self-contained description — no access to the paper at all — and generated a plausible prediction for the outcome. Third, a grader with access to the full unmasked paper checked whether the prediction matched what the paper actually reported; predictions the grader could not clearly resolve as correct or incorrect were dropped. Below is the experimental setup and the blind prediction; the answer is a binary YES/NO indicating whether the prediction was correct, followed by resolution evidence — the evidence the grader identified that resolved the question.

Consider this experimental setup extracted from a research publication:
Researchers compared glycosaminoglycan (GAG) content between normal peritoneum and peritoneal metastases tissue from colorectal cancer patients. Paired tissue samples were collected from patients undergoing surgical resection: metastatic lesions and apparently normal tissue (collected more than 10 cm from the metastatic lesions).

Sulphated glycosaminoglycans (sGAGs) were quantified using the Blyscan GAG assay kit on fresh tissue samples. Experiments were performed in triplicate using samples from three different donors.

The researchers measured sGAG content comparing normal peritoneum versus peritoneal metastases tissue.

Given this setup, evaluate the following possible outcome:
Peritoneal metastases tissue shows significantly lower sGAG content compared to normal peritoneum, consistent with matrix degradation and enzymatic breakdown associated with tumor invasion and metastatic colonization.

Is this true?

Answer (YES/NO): NO